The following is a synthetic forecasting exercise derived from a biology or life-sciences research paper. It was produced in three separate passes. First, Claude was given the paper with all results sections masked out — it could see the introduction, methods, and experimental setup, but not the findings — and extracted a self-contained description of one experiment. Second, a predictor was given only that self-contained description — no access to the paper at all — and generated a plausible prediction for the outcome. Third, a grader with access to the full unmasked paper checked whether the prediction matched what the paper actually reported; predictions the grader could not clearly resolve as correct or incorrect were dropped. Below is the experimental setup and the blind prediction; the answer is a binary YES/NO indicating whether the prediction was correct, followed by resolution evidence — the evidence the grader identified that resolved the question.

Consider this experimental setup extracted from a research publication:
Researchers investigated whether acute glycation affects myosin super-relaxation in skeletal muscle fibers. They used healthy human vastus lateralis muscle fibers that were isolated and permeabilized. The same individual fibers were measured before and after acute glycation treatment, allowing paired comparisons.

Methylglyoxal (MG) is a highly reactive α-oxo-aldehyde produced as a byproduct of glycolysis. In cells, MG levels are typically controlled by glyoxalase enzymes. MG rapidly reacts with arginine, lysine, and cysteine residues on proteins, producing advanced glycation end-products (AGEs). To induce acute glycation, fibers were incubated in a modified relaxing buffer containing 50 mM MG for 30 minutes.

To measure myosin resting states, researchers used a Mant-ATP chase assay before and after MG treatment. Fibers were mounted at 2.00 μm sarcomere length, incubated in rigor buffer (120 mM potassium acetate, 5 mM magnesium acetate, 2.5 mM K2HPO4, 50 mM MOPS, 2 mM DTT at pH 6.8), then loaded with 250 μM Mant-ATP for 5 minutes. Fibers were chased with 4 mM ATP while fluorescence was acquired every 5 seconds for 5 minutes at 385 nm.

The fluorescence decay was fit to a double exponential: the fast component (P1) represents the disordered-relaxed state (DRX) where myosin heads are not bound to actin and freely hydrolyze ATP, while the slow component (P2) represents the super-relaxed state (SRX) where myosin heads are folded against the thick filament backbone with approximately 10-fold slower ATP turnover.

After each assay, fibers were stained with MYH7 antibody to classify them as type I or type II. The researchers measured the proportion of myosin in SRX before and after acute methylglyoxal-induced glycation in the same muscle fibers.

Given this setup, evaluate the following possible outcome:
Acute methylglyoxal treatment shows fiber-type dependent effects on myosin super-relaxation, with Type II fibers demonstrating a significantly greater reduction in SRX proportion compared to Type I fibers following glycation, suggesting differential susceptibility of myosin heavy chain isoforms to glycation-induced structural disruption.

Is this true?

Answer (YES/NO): NO